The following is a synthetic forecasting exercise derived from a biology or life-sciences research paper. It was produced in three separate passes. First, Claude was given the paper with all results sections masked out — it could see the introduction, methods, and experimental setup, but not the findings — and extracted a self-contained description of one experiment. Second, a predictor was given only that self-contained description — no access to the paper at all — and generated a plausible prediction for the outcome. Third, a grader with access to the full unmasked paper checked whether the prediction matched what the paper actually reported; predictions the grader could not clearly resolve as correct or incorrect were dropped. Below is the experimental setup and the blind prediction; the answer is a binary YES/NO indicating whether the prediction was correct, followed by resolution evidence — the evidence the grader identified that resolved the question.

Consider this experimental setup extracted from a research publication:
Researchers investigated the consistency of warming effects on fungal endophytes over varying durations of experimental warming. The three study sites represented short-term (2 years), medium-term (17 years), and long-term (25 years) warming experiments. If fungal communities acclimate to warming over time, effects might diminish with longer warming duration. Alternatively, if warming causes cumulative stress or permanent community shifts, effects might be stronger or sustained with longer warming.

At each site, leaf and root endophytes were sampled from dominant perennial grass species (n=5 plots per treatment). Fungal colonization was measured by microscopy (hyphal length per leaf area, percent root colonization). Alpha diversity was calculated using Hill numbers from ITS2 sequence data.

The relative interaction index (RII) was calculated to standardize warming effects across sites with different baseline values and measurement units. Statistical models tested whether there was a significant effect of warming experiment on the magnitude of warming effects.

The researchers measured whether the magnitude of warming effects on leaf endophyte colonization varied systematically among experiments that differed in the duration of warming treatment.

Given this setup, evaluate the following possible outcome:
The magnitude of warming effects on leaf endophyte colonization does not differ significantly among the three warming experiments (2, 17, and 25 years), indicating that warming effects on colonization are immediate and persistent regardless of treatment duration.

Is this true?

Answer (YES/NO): NO